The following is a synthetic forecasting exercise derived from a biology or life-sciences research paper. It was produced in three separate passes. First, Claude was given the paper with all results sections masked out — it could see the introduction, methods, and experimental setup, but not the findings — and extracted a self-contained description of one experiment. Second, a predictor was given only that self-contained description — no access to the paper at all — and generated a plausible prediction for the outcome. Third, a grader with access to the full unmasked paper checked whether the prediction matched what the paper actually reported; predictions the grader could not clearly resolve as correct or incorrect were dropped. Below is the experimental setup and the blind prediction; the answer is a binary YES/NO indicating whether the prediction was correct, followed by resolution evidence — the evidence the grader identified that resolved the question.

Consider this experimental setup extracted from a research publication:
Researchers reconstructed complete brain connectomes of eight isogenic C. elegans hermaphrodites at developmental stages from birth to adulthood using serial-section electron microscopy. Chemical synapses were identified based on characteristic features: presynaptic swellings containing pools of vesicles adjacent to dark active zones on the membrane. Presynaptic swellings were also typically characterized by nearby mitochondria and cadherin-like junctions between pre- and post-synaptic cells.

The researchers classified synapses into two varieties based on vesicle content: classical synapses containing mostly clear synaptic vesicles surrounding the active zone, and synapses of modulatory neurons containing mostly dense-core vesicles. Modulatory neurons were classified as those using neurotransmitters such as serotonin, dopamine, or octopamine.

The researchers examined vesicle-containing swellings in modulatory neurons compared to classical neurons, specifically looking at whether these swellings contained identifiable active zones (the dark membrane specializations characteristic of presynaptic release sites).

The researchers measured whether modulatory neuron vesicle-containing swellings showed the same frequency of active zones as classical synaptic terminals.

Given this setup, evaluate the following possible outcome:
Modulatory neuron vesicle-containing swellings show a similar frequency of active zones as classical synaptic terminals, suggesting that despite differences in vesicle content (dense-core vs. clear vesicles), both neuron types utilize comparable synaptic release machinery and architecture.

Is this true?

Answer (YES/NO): NO